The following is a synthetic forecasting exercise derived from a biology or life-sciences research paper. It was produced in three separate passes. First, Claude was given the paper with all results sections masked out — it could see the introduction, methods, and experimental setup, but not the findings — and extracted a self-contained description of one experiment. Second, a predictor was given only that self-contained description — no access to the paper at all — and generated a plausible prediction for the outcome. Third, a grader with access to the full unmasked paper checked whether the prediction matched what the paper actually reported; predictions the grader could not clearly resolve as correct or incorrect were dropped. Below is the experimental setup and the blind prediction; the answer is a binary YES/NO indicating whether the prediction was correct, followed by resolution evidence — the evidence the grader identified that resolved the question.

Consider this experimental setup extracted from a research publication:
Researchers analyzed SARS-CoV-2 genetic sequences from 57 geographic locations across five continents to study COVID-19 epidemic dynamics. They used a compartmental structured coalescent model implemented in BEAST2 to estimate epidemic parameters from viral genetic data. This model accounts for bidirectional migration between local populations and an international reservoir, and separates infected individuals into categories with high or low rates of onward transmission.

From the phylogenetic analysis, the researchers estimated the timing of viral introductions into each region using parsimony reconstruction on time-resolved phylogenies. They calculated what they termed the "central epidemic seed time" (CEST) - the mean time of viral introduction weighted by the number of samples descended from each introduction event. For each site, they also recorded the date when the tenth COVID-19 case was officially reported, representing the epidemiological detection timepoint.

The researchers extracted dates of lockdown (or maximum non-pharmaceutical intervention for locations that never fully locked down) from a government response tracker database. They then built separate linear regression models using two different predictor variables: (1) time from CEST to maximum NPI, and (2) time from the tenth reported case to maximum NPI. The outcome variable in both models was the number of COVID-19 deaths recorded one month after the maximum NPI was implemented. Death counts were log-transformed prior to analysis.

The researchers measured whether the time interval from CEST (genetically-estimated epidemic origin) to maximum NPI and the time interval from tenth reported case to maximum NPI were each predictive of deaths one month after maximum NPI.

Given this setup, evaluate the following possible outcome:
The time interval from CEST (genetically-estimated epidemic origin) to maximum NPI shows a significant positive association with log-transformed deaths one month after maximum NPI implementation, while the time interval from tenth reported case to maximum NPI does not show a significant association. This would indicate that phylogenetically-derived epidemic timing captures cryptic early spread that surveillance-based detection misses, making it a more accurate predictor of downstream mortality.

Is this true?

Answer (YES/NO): YES